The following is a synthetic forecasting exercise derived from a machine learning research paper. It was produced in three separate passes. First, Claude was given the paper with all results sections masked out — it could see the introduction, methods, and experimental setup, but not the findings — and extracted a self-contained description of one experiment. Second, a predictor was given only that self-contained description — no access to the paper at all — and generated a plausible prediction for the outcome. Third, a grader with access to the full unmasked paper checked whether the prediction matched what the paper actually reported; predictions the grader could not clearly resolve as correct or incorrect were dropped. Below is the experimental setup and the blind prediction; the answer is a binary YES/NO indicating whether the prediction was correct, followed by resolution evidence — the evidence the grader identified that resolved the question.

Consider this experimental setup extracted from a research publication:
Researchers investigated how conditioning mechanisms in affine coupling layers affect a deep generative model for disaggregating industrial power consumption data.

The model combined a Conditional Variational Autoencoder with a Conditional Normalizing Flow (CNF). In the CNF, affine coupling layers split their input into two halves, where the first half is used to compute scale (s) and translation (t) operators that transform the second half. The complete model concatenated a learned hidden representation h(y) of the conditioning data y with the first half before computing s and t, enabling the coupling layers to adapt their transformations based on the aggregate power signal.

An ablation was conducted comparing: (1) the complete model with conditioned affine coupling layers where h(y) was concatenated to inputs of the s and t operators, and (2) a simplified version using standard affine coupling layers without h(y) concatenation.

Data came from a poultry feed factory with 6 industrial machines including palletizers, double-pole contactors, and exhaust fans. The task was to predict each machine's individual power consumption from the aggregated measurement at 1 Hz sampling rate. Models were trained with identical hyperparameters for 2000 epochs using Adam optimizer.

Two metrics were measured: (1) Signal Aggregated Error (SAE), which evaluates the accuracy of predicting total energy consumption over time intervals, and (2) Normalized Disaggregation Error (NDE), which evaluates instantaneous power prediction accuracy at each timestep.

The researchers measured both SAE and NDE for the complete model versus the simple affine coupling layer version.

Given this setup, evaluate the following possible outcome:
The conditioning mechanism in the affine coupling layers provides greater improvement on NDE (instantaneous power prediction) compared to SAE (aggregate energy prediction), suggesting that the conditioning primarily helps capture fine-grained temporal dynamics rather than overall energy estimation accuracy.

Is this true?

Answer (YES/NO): YES